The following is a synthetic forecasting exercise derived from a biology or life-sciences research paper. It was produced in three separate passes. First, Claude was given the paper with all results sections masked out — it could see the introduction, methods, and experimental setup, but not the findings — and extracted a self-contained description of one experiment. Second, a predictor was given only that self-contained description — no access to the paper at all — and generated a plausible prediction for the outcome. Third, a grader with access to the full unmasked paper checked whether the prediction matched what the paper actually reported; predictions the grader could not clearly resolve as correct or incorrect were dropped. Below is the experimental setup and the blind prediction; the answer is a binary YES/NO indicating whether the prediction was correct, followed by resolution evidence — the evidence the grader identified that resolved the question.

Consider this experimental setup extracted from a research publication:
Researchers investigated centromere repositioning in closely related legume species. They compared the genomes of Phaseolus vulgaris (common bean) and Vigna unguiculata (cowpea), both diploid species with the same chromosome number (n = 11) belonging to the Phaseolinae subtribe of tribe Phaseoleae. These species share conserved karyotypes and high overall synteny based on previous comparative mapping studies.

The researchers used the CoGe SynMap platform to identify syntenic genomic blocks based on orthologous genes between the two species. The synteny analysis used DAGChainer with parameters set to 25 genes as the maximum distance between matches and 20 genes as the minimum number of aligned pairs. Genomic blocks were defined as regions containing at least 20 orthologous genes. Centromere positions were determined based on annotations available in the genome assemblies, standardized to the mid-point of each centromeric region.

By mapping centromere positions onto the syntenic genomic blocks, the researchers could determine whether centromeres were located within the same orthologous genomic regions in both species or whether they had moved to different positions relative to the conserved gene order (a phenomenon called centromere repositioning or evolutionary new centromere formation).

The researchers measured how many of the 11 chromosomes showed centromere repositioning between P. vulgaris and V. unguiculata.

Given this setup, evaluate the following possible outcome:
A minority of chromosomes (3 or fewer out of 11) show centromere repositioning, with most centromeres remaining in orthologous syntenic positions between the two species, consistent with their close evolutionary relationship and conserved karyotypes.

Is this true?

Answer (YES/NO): NO